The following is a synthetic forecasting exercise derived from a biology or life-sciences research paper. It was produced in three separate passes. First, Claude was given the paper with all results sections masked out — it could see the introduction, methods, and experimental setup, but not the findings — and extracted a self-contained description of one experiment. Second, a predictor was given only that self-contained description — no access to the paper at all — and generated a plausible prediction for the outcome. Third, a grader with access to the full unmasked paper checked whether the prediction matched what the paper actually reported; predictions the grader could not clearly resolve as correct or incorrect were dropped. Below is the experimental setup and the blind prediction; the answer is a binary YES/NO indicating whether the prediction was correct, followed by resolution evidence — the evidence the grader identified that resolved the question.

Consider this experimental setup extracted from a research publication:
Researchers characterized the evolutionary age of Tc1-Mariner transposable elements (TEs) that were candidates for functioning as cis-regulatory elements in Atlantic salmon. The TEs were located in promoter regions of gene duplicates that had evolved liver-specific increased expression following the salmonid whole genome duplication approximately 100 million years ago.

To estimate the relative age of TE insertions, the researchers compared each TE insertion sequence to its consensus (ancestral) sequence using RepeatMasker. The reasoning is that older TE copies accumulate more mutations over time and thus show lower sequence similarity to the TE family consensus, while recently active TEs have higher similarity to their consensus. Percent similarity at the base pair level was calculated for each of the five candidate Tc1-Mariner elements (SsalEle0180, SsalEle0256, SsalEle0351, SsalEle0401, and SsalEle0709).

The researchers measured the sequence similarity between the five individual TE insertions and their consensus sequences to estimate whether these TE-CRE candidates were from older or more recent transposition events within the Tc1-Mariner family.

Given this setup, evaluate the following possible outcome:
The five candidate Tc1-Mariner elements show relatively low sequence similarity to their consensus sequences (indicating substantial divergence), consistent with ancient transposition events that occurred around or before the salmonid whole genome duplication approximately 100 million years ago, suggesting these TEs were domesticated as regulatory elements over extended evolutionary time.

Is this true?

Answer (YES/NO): NO